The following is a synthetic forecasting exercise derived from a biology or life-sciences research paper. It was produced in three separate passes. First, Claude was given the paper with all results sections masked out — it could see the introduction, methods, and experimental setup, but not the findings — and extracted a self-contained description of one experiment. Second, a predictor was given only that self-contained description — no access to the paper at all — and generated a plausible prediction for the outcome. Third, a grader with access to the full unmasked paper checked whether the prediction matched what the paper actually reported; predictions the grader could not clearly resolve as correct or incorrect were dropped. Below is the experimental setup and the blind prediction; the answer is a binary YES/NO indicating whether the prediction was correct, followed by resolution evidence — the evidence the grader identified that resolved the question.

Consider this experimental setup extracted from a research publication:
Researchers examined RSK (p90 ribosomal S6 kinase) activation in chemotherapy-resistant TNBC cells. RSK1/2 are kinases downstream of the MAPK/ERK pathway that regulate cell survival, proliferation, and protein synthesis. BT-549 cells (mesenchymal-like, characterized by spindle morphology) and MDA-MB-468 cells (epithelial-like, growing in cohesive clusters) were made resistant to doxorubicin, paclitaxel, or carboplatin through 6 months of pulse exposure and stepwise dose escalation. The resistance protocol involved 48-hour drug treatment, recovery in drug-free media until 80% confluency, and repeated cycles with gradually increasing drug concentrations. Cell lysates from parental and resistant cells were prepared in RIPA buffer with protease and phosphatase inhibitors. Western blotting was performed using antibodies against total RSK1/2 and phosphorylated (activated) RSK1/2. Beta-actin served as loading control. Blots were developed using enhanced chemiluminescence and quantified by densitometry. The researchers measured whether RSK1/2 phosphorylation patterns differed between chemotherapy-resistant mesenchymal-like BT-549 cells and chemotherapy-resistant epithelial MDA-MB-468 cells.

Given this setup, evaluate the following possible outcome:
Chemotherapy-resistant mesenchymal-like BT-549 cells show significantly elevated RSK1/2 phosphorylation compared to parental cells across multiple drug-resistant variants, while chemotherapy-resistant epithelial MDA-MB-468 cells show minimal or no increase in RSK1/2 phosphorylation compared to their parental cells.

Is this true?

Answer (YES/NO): NO